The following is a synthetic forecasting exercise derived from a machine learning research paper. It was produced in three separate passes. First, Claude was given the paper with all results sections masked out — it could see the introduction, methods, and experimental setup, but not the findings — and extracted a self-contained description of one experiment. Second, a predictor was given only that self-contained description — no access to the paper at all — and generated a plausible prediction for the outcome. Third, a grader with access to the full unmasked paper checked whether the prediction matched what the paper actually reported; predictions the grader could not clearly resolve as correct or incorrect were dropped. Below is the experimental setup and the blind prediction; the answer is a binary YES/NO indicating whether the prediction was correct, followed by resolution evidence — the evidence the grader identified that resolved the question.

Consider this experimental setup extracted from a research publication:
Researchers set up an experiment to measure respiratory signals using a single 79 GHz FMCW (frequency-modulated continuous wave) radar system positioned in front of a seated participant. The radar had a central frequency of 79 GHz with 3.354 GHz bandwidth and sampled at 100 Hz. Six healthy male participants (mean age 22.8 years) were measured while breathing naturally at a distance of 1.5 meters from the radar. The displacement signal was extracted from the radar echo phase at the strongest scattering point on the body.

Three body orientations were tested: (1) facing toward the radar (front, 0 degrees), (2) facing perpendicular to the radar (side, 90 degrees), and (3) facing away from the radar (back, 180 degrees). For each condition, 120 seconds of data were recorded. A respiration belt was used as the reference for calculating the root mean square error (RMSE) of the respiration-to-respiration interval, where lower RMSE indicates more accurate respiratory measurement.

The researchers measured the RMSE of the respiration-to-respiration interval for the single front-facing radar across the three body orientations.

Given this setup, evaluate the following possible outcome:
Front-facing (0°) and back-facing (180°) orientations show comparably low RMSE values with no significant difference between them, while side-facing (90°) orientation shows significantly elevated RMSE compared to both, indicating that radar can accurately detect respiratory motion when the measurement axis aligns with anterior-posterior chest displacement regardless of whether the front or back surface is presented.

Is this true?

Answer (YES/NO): NO